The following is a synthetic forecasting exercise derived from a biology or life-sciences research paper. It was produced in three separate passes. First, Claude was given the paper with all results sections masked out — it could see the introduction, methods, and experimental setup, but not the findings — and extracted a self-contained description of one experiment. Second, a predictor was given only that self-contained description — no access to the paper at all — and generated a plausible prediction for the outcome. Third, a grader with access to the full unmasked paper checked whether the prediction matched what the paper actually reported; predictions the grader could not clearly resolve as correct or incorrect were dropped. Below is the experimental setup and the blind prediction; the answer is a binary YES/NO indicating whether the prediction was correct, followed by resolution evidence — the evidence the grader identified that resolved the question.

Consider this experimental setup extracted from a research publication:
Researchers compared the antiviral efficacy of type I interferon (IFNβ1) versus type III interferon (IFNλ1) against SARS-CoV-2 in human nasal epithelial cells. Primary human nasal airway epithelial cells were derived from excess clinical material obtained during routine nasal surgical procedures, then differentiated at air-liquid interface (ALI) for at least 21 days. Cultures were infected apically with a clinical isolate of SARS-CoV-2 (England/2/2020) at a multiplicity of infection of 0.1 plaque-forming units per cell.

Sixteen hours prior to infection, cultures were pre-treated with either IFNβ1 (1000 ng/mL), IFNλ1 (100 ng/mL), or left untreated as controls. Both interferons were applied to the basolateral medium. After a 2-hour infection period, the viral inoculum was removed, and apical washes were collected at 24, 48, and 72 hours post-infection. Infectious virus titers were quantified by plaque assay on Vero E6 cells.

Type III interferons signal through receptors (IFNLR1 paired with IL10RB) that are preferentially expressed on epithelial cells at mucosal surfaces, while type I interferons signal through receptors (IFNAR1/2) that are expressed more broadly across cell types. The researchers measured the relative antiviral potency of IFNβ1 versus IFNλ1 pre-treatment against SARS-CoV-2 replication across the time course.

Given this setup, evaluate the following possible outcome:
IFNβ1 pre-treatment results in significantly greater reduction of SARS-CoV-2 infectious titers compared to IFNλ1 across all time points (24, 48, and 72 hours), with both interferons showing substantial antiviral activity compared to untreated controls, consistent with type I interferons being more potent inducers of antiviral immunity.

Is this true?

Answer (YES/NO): NO